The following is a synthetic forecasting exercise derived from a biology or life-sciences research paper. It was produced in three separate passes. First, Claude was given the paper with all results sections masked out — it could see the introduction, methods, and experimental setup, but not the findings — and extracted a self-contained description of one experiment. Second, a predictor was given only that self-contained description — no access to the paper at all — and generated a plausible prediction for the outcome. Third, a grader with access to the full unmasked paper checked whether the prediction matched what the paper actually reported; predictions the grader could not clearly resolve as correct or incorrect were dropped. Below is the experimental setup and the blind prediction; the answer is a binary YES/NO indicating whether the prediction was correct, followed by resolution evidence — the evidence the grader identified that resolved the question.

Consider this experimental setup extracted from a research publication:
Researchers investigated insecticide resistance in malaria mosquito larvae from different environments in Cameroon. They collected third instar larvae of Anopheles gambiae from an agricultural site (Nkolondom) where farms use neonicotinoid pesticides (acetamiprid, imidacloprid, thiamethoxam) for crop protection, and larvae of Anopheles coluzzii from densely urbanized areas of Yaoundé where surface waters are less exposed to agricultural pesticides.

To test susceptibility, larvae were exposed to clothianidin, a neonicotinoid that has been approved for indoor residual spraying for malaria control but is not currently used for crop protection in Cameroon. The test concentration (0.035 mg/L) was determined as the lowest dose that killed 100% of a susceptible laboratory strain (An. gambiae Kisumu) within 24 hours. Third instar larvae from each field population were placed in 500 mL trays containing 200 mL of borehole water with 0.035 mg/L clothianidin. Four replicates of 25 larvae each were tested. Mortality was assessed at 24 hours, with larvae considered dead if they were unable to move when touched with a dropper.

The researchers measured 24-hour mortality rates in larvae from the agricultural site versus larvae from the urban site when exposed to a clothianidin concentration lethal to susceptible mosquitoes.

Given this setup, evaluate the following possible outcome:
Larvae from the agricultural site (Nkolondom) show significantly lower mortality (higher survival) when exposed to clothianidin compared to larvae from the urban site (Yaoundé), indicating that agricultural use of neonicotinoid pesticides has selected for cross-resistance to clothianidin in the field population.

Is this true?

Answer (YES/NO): YES